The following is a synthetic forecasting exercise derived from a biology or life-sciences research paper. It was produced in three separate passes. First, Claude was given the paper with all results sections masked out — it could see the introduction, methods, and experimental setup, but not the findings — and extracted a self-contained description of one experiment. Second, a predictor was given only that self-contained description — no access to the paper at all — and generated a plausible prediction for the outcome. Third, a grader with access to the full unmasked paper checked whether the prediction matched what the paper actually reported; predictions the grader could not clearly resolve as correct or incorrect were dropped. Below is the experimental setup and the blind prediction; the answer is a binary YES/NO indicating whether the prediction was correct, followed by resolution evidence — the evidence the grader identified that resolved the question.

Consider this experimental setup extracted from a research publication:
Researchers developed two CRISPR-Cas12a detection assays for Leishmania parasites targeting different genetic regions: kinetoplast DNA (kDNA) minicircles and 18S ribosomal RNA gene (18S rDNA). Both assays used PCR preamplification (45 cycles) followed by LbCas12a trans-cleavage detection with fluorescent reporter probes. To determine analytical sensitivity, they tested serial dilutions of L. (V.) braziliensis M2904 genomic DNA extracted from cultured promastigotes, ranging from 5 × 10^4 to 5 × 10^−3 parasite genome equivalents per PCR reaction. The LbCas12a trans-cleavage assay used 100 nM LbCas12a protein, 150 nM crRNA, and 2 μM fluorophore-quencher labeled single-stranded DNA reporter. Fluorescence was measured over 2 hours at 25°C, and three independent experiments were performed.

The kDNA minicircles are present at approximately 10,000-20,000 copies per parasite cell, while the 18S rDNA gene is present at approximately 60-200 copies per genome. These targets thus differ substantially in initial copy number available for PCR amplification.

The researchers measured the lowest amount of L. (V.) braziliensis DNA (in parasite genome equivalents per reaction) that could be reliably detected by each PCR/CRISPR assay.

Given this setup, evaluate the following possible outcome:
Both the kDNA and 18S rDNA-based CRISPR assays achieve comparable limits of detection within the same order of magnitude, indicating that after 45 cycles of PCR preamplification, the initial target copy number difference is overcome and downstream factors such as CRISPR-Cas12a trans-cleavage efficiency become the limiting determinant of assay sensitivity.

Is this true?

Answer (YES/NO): NO